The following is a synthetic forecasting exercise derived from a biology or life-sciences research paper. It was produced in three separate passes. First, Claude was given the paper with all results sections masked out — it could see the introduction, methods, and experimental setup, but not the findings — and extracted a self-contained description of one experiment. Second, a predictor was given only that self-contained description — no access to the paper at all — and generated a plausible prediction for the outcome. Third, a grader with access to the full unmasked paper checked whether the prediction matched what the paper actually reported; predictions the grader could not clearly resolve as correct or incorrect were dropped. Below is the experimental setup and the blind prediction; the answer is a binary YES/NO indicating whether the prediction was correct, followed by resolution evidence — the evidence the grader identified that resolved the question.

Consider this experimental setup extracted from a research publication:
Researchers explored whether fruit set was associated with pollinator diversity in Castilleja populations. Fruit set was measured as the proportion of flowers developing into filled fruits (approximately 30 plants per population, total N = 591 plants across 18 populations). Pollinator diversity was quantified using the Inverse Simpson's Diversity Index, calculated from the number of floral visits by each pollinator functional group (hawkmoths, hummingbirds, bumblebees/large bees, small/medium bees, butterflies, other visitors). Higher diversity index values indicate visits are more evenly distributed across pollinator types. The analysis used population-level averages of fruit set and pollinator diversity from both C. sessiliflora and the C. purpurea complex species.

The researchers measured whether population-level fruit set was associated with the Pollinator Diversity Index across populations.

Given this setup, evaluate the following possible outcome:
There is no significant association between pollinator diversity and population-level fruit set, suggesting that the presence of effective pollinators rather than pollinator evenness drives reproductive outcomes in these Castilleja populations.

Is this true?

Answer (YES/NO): YES